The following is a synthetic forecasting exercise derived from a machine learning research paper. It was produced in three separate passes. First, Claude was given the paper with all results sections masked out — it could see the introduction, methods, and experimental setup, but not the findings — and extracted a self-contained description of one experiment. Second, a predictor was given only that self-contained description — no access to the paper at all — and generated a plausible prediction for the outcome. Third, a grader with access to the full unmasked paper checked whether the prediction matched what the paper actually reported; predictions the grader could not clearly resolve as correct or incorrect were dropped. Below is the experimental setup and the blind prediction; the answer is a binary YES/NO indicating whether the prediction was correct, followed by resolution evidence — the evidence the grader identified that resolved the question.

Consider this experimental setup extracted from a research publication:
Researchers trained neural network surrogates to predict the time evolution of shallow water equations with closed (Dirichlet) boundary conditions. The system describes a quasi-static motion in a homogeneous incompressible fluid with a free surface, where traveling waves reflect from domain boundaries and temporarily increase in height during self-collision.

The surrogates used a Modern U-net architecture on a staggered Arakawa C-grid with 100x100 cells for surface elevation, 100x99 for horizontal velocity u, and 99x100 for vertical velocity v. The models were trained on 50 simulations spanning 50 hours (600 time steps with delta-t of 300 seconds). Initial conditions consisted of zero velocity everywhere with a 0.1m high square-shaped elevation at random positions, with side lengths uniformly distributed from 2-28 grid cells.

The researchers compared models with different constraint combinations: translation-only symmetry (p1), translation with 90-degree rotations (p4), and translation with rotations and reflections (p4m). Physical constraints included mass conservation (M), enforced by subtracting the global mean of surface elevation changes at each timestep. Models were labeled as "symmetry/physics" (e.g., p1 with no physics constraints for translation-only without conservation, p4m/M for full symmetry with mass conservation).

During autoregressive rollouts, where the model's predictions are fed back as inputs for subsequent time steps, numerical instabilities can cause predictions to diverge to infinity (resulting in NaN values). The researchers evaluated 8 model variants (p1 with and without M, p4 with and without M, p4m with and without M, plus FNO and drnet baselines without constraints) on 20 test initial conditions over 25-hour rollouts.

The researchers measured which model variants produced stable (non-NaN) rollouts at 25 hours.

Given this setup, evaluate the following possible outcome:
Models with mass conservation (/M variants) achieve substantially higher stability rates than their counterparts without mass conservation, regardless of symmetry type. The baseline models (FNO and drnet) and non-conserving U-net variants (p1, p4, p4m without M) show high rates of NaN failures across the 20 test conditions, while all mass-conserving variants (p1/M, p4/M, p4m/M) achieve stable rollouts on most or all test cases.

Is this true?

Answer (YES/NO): NO